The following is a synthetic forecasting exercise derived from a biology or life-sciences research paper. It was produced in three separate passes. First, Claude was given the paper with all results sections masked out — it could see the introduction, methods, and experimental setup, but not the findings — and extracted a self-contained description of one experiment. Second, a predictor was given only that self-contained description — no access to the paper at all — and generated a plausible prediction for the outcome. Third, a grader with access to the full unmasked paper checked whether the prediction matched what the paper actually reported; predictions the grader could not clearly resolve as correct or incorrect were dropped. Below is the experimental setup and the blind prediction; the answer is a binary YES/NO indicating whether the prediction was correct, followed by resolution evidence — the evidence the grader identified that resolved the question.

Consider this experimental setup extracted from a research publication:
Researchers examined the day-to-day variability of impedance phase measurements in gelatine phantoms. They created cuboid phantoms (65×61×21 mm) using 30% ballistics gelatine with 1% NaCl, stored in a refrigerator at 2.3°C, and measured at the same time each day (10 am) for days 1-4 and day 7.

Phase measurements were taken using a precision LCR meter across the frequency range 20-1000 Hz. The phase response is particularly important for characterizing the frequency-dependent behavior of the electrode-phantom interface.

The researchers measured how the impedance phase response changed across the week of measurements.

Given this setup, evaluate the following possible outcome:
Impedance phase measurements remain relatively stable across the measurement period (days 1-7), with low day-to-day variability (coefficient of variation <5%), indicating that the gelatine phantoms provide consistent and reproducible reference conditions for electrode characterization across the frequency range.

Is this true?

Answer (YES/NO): NO